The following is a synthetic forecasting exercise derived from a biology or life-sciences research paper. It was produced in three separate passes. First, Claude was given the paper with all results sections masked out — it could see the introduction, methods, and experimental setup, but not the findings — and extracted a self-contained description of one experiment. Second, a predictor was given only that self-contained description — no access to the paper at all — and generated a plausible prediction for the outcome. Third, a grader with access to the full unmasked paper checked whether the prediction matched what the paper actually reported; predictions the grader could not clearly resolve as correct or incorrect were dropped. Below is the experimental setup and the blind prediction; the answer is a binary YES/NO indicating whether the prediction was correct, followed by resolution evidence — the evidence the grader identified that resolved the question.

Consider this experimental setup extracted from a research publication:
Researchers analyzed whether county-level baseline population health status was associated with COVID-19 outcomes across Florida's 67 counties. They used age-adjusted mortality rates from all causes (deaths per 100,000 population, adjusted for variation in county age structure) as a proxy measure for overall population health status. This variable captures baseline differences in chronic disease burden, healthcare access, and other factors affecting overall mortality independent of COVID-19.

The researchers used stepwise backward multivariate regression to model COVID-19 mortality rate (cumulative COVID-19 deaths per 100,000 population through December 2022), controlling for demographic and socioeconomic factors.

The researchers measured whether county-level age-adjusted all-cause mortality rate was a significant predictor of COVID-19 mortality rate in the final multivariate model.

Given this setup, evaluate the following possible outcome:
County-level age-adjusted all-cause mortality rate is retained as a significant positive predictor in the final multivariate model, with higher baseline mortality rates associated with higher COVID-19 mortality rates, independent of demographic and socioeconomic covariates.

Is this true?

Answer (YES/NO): NO